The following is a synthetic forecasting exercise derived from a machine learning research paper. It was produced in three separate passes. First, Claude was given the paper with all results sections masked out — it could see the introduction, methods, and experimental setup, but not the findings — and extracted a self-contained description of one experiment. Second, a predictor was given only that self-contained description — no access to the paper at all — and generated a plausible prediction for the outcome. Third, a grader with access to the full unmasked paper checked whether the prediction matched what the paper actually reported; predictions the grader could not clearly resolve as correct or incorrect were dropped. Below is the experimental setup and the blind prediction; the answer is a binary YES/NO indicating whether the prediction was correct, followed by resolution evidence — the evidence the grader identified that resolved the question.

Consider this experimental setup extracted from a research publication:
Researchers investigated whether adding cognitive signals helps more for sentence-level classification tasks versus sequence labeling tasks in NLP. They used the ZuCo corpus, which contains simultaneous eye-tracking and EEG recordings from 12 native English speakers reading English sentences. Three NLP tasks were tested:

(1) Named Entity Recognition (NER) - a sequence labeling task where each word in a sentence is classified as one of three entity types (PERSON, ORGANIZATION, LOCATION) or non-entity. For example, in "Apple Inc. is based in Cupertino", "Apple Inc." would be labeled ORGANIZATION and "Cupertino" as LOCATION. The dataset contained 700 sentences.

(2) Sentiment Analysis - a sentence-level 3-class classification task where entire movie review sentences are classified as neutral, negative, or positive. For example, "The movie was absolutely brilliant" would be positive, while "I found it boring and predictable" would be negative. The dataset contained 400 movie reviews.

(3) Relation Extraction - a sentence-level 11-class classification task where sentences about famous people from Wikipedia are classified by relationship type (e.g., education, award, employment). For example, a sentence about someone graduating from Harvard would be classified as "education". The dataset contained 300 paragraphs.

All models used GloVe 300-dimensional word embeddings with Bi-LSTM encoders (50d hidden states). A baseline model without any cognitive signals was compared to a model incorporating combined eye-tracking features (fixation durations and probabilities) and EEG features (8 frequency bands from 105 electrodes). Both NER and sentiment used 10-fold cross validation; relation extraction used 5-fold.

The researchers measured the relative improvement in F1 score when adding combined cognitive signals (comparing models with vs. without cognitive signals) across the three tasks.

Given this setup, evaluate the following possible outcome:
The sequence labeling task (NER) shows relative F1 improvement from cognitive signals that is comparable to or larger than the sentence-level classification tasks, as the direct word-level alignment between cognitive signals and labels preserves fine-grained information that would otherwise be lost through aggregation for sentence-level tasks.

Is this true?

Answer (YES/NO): NO